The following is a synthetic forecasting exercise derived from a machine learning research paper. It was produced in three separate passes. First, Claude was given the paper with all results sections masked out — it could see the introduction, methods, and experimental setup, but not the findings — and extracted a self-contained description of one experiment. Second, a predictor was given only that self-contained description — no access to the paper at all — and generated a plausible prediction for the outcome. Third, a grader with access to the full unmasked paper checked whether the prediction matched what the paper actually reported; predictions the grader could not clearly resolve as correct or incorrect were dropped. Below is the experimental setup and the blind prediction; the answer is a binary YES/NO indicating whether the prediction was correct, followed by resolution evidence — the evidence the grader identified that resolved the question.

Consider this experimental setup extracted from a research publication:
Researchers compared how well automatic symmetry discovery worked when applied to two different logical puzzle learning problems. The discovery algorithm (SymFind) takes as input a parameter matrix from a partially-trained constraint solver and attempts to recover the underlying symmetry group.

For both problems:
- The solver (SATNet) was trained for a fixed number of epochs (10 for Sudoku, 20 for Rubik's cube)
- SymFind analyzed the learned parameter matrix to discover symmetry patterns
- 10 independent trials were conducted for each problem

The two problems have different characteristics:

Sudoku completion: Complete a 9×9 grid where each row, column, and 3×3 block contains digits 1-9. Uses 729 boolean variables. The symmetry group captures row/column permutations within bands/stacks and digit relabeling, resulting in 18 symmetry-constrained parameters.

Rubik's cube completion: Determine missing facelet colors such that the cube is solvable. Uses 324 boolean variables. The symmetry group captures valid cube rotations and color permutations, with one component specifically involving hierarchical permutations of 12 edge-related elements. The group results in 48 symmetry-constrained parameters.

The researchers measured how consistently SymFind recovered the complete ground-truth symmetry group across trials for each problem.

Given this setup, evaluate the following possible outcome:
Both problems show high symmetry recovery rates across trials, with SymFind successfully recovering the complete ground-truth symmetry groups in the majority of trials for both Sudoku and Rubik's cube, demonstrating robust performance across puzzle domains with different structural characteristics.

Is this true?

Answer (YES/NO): NO